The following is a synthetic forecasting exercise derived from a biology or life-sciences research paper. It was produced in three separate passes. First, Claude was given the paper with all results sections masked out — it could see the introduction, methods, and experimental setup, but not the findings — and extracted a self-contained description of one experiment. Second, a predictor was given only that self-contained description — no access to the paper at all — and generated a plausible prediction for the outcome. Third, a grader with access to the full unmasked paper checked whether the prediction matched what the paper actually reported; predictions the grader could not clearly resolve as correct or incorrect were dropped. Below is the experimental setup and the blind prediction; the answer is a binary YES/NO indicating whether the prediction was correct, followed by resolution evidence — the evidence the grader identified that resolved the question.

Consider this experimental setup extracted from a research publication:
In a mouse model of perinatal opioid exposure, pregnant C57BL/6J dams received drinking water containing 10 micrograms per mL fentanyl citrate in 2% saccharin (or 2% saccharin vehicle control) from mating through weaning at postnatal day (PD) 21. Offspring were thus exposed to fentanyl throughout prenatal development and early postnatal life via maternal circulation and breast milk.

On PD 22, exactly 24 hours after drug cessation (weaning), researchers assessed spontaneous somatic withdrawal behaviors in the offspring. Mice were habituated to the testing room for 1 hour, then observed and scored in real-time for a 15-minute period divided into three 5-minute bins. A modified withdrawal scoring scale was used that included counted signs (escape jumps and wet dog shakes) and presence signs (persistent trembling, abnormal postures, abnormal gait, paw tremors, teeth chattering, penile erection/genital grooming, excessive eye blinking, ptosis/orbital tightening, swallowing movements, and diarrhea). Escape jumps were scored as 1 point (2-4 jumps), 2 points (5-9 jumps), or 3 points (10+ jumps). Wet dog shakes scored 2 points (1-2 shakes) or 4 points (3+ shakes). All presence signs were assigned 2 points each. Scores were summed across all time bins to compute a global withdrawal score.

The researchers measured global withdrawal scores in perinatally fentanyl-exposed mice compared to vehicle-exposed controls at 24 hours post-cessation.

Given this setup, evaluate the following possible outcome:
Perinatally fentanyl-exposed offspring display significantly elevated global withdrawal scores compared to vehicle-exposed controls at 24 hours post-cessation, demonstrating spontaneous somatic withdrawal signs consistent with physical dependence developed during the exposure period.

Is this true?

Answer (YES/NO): YES